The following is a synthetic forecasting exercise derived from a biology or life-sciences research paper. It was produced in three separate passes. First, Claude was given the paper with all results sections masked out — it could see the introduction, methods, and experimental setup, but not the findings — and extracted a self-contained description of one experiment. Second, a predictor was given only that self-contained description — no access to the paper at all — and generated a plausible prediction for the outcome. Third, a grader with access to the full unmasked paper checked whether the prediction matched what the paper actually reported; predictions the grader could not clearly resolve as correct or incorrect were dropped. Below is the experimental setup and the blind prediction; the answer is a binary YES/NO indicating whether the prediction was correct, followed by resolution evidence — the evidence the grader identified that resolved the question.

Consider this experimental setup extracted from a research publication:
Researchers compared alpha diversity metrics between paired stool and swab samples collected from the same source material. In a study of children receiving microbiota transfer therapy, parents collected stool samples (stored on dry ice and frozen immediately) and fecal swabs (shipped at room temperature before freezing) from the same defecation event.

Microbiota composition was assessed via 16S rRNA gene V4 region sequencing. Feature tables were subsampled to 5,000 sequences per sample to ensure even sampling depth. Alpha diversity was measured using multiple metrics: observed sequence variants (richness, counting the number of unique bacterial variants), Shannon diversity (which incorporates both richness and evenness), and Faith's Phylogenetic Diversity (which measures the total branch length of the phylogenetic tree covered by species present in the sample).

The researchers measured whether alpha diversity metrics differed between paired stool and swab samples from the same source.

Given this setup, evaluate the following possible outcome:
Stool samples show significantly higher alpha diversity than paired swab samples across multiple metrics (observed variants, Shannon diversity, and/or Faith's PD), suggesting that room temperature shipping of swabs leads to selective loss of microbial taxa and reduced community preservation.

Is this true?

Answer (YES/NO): NO